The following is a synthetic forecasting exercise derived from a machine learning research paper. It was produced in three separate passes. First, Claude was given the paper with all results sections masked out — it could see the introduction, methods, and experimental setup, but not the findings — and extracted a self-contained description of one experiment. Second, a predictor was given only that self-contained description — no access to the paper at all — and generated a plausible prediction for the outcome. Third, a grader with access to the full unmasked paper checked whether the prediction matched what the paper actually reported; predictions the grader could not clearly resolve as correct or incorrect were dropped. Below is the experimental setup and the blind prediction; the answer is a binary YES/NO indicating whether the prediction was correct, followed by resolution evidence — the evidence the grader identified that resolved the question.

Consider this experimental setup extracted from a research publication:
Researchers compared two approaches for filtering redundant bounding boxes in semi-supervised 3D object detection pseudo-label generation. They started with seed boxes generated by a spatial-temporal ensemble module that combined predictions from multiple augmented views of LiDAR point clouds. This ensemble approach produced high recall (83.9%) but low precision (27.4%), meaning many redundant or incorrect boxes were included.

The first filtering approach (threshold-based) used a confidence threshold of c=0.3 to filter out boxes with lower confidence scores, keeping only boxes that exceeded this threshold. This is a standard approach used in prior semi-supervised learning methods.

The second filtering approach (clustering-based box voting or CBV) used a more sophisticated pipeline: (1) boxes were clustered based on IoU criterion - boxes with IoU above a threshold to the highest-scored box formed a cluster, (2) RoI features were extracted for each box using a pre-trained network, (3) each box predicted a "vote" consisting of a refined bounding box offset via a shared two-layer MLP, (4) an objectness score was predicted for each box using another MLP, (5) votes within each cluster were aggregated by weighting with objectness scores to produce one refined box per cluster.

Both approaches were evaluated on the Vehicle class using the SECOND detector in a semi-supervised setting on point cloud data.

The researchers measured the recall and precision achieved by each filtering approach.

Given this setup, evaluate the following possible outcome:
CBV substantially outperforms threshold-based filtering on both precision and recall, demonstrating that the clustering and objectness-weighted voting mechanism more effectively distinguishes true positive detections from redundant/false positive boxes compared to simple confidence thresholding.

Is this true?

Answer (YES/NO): NO